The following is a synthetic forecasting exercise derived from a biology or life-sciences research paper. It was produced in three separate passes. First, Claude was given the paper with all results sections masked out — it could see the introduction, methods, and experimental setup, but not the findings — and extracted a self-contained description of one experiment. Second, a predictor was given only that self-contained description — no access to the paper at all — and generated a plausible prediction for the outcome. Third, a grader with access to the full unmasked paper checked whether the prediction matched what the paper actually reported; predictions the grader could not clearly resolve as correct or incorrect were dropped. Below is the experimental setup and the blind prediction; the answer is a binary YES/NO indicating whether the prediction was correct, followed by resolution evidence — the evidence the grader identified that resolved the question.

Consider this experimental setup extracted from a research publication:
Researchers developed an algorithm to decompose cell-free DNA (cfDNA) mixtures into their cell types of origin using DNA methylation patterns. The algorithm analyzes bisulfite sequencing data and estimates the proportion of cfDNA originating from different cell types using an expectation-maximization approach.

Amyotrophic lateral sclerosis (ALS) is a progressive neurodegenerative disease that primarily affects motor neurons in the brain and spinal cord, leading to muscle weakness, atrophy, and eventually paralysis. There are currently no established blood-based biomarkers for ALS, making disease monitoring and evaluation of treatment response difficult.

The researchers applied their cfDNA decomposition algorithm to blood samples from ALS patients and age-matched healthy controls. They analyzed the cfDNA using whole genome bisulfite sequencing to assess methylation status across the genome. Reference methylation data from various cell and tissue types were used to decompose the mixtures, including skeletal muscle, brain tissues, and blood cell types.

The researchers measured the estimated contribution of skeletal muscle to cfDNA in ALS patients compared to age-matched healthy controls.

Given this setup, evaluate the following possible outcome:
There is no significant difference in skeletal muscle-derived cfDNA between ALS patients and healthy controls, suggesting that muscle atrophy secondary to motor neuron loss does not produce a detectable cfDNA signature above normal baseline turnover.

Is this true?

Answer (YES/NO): NO